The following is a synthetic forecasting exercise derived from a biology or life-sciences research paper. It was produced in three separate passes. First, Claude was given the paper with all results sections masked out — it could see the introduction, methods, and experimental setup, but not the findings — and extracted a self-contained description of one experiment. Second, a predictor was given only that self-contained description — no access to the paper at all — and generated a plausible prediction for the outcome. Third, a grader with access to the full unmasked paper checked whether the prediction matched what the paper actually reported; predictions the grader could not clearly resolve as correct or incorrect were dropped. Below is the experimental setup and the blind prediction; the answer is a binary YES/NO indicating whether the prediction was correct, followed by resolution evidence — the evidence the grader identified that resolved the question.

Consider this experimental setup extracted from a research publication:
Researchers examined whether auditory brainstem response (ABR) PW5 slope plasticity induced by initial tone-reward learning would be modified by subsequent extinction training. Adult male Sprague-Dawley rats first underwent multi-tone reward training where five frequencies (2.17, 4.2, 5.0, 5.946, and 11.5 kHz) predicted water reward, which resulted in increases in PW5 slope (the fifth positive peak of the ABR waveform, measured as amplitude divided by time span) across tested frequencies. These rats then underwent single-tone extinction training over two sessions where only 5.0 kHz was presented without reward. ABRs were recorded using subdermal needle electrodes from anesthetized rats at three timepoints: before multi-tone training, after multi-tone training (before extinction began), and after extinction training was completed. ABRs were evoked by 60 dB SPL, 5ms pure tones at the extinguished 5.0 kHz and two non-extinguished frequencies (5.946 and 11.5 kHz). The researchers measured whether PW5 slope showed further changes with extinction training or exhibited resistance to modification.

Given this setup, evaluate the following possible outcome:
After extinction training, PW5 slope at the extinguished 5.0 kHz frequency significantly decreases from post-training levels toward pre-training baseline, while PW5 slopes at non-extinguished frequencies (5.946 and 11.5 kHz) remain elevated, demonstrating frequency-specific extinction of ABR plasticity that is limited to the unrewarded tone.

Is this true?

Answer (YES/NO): NO